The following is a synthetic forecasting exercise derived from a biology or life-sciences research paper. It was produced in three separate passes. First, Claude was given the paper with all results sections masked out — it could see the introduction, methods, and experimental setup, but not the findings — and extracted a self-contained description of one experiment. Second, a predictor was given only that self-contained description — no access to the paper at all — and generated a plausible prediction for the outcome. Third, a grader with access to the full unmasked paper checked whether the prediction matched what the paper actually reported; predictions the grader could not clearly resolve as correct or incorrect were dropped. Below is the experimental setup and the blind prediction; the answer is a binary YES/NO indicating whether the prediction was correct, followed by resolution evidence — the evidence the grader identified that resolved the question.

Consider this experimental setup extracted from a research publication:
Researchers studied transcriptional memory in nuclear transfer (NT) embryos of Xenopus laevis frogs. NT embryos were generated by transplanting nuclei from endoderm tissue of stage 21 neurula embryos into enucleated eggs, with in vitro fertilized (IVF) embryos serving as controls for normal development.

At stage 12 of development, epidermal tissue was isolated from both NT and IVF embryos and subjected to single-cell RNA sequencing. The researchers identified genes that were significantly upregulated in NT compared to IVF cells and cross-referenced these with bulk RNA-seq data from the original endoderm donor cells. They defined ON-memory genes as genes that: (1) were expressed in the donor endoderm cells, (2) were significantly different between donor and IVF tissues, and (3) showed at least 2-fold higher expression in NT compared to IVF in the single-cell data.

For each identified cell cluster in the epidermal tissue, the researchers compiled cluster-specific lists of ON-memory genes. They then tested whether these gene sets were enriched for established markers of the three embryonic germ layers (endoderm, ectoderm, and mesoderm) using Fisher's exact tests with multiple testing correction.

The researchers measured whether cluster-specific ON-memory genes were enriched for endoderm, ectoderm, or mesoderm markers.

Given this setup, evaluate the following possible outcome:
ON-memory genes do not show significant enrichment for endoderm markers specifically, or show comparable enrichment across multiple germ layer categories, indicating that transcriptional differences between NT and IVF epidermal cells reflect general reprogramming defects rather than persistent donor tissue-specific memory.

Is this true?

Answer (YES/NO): NO